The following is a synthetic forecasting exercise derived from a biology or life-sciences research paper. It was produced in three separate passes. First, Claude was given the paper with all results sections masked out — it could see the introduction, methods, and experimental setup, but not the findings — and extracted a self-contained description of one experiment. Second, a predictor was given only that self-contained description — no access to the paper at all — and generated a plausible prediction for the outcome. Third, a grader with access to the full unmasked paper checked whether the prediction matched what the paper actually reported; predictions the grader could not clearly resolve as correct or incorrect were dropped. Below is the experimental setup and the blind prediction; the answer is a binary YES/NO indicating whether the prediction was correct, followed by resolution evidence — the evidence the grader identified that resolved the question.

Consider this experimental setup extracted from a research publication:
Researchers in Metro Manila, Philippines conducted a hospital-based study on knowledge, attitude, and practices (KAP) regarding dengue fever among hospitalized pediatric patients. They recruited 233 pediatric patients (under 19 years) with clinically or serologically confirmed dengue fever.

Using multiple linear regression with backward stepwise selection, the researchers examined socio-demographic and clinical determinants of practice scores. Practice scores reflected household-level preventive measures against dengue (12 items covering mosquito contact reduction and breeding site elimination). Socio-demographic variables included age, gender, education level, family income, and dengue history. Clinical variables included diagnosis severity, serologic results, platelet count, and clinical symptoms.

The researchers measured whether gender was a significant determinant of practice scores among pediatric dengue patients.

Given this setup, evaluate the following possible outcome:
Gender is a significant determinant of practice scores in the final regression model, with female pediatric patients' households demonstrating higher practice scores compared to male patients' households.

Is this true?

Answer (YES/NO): NO